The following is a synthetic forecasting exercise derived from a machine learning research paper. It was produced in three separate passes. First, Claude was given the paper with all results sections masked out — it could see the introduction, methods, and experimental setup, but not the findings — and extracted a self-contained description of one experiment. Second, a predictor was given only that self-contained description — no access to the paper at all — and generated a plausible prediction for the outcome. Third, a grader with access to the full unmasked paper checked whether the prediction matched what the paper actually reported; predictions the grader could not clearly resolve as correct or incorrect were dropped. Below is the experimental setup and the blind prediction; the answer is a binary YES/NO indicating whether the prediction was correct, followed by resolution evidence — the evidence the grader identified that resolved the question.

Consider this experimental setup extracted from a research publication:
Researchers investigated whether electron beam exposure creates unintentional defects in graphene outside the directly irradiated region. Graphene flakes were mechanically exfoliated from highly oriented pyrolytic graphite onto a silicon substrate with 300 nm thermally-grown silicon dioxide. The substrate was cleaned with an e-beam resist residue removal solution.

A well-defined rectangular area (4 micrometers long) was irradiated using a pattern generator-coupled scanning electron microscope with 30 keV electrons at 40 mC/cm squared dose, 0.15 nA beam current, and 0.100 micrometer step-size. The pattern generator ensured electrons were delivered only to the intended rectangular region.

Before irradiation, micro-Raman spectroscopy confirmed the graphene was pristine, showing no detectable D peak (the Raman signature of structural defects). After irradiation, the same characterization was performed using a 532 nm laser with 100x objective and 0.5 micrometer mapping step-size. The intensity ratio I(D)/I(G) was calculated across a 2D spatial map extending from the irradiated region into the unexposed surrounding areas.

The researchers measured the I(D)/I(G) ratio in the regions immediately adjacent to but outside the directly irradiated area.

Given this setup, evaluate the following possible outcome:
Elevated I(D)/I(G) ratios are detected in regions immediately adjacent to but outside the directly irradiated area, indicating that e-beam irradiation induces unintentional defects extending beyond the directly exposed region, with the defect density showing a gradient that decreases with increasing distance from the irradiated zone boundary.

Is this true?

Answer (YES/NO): YES